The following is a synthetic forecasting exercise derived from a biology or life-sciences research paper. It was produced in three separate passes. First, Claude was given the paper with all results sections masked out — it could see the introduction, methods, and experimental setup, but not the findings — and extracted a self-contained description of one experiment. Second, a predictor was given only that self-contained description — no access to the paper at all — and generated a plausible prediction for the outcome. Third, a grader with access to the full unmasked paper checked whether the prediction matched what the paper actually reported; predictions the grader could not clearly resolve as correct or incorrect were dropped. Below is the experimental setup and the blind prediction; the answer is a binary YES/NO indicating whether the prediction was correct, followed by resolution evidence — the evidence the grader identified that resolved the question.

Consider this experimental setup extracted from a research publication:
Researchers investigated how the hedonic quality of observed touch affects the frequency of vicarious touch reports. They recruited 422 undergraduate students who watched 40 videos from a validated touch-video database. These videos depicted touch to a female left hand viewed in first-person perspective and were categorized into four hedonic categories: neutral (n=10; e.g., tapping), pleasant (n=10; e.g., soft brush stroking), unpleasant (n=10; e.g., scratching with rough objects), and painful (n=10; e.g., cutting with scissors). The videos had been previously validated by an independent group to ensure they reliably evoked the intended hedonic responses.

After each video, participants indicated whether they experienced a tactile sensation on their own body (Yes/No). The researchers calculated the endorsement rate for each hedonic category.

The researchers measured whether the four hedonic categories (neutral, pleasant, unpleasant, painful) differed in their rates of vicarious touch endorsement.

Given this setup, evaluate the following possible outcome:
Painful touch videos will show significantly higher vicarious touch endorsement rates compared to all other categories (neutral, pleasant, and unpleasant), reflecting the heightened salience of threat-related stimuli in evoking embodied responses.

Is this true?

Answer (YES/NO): NO